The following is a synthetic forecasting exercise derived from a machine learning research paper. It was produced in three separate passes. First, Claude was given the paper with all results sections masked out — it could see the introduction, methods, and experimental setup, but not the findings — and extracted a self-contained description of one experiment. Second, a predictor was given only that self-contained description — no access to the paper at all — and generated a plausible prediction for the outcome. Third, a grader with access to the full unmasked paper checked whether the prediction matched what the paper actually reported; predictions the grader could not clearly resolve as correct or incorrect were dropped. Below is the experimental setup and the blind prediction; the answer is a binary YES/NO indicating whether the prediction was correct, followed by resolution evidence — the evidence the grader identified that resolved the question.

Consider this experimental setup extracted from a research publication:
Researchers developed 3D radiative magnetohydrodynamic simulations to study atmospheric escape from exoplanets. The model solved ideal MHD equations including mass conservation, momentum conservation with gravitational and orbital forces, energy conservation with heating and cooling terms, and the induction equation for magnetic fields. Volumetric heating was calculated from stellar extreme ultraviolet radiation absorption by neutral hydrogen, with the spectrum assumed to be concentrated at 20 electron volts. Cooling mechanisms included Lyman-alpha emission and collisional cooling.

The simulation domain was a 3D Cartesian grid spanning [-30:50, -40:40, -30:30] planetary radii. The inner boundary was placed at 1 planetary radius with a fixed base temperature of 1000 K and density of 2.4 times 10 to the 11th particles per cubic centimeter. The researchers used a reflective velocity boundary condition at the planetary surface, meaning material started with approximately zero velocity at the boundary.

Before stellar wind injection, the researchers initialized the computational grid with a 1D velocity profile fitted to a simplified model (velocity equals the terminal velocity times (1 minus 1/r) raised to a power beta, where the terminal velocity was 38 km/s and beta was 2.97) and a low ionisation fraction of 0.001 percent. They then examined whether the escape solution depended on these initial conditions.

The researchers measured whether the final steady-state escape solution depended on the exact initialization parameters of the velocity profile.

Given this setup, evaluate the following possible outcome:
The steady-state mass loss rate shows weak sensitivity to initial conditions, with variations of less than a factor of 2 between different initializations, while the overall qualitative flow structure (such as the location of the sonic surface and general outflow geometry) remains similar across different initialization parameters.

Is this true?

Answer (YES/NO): NO